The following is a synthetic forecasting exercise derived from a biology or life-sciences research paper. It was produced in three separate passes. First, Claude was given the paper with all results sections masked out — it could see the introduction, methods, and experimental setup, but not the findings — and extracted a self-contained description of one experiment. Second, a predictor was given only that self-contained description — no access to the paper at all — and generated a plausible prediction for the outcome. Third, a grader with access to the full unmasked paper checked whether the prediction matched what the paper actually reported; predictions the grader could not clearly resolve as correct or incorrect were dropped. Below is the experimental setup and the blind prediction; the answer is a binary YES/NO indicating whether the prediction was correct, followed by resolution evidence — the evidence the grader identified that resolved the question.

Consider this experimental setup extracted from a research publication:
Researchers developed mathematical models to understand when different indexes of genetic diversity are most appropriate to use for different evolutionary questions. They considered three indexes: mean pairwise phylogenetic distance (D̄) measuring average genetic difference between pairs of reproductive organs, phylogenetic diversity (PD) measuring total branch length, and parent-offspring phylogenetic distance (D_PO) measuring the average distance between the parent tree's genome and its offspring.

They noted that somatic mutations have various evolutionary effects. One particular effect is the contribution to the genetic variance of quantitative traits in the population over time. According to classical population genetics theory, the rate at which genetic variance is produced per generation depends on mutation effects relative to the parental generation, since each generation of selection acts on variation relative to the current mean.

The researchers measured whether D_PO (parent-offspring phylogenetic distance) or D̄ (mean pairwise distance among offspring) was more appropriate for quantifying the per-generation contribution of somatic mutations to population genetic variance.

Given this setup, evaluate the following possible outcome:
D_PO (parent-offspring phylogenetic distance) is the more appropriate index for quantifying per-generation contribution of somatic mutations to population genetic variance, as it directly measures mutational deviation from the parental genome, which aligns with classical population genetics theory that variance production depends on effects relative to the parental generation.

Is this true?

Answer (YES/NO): YES